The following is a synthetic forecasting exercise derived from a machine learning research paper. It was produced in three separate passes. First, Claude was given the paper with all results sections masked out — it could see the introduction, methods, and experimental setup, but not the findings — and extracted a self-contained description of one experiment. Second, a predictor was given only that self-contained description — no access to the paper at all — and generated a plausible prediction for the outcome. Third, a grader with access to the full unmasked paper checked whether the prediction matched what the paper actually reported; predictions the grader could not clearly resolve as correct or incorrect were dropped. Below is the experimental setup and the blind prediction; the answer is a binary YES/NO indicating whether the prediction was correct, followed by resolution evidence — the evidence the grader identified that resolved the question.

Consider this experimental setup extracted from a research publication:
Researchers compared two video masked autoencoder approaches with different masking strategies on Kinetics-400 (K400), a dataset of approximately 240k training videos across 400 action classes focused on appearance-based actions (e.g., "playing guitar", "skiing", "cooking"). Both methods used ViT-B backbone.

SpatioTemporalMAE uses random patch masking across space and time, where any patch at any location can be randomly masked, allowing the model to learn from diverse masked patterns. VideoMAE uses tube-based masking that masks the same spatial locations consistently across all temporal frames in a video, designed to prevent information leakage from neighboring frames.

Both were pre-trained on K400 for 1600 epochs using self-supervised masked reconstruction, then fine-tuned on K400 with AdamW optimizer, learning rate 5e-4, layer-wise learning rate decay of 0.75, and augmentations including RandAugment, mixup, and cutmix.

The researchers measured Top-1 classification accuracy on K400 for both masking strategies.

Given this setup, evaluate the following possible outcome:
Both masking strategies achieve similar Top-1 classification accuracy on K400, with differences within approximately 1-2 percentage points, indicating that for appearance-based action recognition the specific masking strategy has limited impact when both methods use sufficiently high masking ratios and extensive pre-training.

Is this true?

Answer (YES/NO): YES